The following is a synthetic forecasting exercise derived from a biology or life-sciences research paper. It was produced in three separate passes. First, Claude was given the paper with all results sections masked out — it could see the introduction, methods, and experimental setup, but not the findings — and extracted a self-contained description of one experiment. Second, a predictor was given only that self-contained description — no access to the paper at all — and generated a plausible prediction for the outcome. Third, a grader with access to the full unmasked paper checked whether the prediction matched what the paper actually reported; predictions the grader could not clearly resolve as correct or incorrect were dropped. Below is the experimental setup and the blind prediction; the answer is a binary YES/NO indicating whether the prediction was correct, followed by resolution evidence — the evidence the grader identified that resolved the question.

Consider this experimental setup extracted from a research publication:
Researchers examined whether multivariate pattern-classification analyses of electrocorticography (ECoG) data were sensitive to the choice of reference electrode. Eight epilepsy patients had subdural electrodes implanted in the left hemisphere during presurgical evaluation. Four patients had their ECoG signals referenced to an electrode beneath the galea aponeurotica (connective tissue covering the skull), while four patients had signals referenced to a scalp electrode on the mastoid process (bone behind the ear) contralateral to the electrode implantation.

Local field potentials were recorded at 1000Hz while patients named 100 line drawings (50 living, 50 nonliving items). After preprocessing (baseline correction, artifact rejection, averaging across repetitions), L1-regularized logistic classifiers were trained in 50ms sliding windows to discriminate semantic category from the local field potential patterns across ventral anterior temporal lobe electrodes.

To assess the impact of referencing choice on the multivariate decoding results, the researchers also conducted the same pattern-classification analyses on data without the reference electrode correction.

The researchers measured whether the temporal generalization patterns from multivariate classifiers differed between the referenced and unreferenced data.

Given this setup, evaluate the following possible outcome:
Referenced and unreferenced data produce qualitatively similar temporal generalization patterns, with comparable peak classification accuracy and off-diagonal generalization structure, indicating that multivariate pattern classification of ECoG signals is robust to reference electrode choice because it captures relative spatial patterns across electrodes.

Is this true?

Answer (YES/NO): YES